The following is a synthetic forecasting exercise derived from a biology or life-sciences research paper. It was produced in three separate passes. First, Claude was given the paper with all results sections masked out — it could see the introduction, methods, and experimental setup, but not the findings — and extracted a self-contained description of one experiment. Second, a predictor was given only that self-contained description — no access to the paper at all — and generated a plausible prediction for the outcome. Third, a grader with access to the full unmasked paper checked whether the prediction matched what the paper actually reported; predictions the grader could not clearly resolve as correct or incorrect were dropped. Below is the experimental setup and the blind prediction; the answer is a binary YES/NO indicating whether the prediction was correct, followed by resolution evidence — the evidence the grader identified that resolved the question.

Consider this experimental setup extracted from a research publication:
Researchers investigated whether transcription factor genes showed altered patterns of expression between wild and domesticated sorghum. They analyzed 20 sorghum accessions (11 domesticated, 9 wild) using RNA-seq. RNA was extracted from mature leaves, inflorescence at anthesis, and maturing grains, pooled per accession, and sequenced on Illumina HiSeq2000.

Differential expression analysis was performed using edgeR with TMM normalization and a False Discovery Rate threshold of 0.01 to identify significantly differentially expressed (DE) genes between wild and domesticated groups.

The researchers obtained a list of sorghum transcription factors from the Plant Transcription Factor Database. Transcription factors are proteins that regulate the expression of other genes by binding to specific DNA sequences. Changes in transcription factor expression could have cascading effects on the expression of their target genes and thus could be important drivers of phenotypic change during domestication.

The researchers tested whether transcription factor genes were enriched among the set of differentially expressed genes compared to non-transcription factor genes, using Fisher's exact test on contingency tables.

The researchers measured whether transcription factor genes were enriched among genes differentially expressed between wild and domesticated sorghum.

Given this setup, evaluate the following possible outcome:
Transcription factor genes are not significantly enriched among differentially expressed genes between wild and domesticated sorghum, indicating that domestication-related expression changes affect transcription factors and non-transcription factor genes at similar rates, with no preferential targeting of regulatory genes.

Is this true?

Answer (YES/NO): NO